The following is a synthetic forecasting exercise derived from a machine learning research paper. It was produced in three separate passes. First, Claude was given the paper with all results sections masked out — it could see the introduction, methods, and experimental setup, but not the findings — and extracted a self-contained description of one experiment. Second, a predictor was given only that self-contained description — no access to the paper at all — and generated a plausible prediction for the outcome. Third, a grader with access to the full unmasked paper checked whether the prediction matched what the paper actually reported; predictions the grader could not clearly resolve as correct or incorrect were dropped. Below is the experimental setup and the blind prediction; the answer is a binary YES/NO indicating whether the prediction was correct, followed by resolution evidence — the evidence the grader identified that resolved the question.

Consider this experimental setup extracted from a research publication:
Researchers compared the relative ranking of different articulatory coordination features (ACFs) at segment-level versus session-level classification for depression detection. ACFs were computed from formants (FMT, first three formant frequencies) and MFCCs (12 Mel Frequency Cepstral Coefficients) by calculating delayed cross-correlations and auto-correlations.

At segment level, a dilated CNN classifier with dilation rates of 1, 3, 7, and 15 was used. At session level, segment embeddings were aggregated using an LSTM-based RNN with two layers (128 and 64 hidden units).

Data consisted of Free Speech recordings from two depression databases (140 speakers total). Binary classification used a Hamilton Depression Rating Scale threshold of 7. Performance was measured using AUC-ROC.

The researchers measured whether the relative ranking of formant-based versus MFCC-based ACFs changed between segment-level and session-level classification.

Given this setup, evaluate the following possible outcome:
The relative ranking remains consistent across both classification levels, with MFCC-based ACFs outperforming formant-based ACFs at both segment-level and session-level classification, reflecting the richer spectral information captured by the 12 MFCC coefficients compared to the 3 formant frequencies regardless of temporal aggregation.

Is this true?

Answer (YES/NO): NO